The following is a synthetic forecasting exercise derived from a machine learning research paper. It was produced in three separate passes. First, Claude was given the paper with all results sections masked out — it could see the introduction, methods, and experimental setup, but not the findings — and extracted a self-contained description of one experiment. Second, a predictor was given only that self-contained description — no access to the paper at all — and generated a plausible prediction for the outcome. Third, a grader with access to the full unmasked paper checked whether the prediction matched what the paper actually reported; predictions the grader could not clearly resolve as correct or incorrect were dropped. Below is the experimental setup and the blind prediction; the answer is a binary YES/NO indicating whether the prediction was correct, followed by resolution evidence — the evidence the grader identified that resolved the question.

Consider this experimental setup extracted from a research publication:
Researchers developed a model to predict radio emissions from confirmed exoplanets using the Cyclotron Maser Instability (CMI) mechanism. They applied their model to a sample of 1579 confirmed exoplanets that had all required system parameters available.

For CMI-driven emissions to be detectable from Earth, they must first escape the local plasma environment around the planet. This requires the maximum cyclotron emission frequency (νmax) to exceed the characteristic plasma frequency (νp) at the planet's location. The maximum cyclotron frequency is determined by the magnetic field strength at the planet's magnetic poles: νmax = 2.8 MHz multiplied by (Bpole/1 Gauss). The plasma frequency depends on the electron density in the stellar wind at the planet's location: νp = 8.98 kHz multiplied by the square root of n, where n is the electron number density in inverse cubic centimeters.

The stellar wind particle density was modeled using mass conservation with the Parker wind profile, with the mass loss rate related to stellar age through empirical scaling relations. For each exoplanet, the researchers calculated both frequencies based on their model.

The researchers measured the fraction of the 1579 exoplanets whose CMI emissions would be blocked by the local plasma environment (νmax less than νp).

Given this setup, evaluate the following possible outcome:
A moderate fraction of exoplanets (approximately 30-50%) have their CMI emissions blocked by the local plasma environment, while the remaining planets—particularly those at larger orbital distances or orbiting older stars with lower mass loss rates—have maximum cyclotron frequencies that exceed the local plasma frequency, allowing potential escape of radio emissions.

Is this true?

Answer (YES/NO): YES